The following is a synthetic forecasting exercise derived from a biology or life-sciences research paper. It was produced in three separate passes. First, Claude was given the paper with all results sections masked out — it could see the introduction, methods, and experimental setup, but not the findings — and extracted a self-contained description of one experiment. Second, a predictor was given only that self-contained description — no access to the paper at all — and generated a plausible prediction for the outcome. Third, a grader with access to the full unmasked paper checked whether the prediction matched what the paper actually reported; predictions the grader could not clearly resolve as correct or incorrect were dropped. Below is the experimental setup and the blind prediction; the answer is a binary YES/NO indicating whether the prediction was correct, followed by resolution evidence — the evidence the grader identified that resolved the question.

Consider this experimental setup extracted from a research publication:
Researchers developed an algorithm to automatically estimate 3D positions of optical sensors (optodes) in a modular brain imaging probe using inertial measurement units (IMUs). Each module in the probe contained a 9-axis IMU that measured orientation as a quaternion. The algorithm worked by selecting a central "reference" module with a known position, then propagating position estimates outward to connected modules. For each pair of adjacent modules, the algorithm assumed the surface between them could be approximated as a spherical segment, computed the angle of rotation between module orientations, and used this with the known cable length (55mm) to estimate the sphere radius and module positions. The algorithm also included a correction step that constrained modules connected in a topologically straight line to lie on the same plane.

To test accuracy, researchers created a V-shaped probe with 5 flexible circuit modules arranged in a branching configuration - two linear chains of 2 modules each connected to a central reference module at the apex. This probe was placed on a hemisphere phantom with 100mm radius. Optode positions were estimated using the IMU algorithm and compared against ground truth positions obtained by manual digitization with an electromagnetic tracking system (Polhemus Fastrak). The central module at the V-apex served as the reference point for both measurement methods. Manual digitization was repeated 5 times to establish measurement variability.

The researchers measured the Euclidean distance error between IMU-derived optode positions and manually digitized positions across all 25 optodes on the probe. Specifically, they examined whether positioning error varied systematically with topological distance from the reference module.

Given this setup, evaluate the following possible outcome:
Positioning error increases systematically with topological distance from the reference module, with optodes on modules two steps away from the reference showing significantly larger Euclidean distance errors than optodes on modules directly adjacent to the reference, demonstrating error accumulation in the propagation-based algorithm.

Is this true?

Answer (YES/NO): YES